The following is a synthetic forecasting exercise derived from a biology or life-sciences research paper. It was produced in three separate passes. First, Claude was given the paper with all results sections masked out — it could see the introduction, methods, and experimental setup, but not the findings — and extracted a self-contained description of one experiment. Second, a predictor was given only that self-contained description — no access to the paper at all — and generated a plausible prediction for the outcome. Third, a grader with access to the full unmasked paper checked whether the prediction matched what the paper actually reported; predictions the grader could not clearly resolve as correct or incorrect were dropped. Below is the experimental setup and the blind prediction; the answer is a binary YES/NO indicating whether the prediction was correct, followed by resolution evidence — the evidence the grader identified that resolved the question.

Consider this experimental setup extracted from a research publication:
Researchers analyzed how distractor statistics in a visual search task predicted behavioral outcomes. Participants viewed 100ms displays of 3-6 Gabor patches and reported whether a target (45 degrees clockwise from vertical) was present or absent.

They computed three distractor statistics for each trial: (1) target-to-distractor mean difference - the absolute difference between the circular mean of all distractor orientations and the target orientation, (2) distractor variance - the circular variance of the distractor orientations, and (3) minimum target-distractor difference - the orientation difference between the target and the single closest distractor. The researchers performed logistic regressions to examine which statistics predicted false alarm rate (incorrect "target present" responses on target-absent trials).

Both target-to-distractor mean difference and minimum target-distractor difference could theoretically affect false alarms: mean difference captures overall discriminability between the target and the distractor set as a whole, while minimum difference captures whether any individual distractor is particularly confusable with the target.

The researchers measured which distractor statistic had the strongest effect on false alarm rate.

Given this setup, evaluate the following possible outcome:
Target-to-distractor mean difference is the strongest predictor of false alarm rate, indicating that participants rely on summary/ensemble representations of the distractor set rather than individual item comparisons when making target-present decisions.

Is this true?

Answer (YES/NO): NO